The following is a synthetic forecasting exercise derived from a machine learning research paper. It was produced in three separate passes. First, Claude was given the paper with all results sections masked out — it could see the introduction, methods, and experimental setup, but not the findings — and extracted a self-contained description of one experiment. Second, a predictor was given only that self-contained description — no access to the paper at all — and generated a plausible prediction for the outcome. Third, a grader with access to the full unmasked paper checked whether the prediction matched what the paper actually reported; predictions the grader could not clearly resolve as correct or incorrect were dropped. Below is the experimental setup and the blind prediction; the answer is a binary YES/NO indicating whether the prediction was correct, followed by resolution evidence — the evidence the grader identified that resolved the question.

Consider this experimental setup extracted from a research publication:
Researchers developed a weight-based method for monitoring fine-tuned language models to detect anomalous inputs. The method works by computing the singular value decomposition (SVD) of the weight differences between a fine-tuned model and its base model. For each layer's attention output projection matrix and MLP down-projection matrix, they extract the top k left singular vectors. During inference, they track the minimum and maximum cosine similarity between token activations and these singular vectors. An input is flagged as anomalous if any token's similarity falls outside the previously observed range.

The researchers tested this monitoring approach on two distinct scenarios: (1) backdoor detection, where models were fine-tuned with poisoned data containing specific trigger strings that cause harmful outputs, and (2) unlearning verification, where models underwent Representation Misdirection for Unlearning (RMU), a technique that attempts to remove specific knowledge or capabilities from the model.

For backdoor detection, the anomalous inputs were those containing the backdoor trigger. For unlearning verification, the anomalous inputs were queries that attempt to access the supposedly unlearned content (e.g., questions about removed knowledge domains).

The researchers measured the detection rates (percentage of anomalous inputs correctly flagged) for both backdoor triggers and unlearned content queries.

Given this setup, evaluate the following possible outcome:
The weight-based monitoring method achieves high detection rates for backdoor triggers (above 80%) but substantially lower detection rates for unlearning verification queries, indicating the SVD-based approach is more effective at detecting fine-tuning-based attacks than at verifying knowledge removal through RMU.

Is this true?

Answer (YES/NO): NO